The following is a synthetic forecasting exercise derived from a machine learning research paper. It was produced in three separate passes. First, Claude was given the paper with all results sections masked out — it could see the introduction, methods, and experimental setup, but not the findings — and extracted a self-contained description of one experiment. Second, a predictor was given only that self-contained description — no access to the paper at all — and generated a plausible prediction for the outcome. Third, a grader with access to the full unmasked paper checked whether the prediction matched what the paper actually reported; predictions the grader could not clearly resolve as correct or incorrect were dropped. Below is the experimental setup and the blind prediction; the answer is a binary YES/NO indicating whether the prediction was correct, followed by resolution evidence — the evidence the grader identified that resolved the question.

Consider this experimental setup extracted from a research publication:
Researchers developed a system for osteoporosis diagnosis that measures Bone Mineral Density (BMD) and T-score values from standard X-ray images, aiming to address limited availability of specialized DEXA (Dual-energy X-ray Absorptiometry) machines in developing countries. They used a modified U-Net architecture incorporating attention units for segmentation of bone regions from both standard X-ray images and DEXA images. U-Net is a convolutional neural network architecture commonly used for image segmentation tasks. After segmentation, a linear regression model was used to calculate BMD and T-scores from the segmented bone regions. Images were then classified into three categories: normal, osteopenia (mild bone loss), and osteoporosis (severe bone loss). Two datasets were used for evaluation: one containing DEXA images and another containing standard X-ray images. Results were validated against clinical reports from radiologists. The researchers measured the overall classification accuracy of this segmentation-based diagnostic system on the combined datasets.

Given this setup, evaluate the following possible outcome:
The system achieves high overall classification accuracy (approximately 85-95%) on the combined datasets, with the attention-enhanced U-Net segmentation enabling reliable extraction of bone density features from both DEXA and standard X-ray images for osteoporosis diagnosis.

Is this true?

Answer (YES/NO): YES